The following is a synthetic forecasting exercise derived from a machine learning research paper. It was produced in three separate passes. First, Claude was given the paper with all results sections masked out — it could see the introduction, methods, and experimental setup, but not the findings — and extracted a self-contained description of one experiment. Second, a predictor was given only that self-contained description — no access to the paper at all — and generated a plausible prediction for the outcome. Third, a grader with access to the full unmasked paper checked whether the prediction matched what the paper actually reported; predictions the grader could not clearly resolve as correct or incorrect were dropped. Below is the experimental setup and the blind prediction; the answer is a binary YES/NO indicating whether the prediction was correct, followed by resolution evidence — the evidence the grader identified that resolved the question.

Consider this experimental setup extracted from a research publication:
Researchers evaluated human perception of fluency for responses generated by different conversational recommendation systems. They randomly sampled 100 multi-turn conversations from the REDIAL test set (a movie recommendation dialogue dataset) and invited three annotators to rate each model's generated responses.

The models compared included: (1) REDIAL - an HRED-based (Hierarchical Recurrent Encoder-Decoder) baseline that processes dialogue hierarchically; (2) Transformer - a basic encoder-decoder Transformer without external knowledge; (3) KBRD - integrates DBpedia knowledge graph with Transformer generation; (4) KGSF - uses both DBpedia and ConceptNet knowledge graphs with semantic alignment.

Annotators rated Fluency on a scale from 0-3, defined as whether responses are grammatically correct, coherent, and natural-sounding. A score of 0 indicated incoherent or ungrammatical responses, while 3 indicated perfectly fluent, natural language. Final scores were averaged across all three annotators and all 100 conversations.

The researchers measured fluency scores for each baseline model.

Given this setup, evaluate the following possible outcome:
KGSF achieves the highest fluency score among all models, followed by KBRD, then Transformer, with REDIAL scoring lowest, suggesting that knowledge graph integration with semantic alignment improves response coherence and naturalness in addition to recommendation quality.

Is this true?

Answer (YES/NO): YES